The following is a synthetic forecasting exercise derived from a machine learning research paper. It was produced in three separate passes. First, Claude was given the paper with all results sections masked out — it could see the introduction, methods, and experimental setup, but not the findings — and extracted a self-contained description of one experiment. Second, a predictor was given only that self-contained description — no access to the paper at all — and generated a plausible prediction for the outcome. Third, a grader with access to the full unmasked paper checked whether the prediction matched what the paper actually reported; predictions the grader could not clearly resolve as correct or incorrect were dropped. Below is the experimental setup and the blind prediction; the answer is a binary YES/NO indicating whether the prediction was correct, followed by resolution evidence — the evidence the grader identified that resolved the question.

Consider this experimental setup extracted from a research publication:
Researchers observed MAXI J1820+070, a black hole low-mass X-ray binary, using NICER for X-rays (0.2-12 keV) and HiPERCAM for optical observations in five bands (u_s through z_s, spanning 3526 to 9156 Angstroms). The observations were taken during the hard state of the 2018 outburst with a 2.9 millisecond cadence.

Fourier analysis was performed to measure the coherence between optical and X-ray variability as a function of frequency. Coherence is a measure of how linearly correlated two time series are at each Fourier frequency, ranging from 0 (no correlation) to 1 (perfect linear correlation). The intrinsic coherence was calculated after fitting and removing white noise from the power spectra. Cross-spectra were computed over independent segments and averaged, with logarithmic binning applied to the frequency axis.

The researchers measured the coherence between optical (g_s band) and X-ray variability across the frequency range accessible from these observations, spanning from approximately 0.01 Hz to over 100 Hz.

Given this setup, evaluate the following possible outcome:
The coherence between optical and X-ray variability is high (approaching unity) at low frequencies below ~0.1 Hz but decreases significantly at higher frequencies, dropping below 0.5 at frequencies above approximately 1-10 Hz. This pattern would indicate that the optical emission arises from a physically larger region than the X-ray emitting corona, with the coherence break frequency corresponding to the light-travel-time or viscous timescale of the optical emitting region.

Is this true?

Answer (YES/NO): NO